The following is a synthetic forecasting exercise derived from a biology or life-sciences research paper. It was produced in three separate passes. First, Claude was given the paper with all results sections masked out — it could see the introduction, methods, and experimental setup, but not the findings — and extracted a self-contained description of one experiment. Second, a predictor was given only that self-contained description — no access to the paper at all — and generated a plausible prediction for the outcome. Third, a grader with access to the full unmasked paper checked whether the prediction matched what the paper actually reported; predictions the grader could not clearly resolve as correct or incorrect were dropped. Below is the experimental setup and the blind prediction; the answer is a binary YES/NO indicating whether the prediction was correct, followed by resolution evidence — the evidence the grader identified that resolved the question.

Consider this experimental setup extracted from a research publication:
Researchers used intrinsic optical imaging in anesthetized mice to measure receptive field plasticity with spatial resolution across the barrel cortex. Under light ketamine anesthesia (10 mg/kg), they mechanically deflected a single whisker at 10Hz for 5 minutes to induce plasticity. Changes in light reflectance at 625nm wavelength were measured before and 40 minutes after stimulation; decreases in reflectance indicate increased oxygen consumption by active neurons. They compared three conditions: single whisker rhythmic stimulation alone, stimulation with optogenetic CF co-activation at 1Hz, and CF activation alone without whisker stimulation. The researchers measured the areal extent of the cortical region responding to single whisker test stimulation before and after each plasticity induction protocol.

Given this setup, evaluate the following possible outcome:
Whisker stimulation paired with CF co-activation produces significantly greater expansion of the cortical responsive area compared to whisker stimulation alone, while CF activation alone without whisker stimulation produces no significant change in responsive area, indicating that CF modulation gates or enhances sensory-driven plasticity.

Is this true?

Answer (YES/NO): NO